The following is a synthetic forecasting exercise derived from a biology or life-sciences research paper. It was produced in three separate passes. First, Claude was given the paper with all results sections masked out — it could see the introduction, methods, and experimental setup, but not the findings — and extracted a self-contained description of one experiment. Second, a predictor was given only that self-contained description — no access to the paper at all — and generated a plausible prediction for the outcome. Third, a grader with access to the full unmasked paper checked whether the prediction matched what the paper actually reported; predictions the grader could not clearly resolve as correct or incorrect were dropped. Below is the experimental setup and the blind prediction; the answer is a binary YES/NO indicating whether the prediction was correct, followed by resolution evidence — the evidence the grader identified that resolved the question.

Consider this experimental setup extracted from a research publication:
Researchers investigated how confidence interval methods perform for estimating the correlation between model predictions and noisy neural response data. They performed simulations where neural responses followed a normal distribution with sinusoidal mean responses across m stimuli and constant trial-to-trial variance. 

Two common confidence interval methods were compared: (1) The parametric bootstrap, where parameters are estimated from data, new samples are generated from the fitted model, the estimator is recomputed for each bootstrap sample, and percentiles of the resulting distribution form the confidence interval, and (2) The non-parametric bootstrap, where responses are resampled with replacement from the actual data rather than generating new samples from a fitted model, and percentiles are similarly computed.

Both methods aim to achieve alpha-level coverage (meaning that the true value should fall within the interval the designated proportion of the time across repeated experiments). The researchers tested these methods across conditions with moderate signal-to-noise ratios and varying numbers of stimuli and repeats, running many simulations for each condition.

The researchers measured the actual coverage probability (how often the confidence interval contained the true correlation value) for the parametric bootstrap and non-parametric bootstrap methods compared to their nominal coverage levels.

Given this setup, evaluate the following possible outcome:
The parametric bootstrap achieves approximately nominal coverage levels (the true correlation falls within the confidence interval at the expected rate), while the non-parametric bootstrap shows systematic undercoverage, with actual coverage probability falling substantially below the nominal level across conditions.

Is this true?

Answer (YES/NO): NO